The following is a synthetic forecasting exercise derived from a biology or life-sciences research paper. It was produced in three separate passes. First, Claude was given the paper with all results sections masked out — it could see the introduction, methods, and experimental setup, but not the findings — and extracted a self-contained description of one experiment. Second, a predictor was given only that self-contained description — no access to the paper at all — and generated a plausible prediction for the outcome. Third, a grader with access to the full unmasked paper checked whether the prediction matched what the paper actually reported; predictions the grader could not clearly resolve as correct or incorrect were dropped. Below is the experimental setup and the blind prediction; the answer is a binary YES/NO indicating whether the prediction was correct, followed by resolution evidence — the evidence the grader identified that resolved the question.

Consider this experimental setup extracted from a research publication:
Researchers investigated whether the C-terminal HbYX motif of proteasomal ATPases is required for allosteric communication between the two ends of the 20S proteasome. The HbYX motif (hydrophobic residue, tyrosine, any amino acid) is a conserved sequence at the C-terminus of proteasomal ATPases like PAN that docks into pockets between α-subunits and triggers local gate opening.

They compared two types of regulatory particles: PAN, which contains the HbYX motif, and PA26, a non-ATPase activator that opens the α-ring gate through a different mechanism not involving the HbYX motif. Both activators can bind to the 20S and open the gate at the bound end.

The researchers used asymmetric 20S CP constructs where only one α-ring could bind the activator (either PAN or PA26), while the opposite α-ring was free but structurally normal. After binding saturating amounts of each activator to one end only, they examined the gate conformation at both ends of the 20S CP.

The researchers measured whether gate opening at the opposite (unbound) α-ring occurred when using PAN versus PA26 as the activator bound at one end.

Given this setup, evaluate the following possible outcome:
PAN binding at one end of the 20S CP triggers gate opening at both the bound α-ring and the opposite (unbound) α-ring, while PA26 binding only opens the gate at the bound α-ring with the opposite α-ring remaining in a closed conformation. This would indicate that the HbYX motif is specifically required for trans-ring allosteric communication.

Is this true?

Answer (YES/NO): YES